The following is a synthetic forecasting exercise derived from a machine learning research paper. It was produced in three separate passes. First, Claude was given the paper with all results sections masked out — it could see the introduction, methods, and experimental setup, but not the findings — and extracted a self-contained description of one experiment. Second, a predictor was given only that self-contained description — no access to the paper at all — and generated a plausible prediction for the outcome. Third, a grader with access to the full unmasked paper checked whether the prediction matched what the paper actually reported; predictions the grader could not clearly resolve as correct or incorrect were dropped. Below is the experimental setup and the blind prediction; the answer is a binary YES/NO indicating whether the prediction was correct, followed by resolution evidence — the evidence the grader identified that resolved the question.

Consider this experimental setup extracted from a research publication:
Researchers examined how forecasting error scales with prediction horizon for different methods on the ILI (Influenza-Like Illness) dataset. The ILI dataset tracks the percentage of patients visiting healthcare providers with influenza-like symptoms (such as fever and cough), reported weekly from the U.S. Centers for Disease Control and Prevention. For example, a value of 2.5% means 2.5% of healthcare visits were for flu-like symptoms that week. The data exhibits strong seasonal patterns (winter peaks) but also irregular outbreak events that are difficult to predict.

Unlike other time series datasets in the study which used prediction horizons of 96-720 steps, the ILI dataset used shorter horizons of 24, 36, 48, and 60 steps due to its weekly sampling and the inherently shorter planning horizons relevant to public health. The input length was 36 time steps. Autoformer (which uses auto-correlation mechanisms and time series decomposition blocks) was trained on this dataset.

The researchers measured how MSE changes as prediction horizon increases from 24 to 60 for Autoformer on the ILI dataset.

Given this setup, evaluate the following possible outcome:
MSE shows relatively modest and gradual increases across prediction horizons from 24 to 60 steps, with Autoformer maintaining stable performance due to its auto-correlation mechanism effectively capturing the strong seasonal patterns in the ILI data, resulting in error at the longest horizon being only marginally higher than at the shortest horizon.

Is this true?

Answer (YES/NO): NO